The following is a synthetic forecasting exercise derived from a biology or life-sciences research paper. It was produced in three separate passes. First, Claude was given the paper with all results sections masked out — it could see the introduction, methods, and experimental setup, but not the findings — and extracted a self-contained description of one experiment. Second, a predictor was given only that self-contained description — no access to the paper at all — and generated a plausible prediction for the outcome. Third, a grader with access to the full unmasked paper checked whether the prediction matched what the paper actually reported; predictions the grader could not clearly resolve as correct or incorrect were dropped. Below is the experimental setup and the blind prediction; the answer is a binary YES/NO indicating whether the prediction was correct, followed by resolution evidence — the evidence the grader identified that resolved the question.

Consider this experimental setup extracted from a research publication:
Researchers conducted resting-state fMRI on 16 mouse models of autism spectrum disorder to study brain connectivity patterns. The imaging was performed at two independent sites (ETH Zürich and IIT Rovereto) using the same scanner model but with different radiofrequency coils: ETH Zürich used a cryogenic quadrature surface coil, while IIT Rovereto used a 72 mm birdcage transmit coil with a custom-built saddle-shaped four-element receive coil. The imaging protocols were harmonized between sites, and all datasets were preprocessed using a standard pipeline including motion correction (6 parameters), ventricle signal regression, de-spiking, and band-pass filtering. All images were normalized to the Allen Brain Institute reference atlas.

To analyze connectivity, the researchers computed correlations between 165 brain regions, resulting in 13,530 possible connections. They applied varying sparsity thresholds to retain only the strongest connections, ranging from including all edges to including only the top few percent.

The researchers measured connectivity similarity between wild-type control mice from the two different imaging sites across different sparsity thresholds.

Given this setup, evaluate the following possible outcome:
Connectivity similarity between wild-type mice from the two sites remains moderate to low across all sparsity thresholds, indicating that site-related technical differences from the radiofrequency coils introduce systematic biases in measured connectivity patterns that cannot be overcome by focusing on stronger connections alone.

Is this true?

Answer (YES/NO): NO